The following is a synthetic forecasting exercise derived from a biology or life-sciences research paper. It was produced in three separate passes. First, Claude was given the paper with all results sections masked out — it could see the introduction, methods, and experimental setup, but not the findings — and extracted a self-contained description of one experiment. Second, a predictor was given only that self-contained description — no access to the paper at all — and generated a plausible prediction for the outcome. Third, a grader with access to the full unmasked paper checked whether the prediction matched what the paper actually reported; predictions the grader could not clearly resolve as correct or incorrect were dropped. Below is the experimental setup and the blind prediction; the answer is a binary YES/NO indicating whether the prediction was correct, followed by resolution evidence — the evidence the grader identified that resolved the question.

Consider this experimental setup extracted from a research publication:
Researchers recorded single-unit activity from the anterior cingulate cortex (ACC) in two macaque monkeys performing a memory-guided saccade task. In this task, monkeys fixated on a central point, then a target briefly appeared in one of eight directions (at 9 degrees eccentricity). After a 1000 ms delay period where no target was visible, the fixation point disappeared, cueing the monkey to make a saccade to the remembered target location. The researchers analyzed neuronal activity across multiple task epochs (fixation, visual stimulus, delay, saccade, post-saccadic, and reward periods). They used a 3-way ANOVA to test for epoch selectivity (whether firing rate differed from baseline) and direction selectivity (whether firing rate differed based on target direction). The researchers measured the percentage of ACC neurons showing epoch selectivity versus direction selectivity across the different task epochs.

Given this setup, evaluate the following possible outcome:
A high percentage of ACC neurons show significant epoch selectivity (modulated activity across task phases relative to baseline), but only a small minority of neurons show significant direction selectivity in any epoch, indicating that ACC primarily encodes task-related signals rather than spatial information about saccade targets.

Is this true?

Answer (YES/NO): YES